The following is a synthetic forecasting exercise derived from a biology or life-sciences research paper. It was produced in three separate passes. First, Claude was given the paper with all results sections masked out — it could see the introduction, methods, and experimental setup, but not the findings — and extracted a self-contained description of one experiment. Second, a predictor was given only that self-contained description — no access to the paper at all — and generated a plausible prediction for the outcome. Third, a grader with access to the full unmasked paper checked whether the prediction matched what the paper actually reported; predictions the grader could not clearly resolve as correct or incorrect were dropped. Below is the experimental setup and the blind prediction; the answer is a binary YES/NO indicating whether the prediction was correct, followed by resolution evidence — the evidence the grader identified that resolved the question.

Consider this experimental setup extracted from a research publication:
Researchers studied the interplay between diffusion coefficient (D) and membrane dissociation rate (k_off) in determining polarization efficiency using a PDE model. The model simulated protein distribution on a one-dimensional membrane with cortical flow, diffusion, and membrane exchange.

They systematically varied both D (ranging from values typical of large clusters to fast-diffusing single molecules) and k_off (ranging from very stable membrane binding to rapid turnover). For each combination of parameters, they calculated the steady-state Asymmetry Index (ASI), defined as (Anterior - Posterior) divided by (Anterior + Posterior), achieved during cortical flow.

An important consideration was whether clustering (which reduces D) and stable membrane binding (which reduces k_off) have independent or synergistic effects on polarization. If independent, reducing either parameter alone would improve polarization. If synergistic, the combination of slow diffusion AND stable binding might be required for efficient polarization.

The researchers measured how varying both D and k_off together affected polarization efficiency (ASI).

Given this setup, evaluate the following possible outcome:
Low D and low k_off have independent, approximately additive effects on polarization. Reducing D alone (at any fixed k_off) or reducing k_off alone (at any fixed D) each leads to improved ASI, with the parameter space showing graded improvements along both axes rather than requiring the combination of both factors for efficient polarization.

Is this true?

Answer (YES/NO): NO